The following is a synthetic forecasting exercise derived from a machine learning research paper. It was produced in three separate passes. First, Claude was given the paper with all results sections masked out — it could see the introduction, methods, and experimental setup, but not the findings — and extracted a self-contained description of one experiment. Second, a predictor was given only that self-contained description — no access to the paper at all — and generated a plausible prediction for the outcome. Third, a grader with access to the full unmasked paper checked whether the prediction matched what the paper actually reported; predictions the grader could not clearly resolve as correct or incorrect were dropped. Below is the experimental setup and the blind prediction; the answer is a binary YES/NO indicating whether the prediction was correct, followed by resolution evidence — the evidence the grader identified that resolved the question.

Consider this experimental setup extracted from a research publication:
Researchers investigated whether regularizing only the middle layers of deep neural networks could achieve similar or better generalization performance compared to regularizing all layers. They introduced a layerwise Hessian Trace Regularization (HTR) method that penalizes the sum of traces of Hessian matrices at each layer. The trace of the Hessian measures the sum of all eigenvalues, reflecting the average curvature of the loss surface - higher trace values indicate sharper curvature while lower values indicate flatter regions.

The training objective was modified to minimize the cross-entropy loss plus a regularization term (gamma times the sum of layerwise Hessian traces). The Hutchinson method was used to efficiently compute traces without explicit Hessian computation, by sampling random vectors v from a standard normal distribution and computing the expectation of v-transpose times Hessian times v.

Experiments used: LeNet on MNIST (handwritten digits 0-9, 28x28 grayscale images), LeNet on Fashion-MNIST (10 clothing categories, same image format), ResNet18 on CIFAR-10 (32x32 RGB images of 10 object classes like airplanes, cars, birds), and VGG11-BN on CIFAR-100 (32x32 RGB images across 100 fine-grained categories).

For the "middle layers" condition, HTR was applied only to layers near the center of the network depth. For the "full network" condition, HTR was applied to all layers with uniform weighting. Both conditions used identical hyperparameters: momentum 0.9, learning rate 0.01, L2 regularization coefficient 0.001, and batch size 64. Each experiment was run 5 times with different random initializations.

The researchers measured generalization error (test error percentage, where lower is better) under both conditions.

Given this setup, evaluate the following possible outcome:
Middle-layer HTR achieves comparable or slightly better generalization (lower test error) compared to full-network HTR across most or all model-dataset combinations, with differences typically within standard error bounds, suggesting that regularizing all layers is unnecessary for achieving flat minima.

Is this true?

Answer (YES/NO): YES